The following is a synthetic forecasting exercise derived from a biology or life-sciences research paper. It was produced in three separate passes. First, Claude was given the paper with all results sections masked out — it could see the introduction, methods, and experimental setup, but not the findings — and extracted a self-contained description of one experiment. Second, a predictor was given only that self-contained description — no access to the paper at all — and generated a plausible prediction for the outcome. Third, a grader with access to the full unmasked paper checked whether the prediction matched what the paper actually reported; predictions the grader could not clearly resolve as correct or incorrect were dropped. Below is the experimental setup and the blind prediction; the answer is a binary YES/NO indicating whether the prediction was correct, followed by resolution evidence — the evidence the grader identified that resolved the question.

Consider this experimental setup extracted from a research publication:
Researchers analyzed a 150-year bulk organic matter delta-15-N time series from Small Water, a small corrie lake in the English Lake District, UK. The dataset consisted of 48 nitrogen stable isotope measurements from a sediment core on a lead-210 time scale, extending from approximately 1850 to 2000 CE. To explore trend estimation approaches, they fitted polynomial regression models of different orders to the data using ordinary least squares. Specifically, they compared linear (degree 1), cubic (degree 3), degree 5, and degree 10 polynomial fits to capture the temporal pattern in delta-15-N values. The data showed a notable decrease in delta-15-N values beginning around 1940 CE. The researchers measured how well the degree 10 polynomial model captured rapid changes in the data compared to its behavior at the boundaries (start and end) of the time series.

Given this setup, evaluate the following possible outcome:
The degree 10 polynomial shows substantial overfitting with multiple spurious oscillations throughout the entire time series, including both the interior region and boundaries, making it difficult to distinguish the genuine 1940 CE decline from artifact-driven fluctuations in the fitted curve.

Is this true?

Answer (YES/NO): NO